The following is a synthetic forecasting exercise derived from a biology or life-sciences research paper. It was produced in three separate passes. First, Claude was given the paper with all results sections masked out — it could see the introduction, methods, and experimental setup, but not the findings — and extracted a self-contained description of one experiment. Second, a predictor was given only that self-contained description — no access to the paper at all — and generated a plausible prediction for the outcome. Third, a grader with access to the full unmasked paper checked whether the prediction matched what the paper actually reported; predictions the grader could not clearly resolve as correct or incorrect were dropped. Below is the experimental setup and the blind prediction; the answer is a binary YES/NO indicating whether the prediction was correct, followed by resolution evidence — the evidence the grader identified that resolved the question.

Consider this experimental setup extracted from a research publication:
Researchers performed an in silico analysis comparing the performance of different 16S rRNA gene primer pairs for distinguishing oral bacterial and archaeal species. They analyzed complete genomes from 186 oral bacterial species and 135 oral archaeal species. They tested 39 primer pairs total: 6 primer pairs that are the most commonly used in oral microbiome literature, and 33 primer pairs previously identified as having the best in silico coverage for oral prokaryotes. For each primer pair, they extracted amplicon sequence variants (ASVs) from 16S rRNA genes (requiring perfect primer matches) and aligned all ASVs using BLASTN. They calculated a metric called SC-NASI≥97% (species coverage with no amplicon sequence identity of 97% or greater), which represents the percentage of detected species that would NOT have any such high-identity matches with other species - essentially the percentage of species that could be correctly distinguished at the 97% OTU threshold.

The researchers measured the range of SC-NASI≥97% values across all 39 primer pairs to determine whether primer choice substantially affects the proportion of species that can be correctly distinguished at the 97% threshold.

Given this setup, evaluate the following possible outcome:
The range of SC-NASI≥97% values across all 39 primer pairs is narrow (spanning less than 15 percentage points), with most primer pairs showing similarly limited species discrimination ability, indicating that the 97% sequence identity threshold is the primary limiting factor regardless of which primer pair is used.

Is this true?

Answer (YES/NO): NO